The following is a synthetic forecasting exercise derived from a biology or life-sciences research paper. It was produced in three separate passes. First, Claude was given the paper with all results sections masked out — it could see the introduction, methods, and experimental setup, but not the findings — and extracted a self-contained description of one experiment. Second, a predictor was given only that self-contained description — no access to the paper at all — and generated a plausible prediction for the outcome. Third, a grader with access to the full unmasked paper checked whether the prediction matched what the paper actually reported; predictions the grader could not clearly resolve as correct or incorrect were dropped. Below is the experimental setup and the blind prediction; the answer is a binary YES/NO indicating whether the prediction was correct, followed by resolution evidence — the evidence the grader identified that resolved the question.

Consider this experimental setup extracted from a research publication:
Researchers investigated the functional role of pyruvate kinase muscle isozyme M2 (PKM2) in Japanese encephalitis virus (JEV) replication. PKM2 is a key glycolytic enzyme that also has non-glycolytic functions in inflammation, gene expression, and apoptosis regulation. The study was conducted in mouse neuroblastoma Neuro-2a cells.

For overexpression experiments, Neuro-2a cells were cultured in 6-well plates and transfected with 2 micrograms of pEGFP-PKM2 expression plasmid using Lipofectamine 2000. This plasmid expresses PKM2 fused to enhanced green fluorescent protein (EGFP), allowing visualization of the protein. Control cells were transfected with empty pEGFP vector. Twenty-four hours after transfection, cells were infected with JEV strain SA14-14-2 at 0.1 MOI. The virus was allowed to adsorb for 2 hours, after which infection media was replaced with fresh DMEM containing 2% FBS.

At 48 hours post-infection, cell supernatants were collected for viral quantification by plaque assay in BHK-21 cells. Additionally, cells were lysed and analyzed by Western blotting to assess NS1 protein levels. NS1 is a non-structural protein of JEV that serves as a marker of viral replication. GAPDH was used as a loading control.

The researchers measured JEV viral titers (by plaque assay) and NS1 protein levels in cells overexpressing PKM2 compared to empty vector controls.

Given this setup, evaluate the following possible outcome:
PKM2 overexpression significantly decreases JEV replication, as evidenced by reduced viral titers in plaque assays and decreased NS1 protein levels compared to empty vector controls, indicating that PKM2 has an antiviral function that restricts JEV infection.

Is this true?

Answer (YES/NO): YES